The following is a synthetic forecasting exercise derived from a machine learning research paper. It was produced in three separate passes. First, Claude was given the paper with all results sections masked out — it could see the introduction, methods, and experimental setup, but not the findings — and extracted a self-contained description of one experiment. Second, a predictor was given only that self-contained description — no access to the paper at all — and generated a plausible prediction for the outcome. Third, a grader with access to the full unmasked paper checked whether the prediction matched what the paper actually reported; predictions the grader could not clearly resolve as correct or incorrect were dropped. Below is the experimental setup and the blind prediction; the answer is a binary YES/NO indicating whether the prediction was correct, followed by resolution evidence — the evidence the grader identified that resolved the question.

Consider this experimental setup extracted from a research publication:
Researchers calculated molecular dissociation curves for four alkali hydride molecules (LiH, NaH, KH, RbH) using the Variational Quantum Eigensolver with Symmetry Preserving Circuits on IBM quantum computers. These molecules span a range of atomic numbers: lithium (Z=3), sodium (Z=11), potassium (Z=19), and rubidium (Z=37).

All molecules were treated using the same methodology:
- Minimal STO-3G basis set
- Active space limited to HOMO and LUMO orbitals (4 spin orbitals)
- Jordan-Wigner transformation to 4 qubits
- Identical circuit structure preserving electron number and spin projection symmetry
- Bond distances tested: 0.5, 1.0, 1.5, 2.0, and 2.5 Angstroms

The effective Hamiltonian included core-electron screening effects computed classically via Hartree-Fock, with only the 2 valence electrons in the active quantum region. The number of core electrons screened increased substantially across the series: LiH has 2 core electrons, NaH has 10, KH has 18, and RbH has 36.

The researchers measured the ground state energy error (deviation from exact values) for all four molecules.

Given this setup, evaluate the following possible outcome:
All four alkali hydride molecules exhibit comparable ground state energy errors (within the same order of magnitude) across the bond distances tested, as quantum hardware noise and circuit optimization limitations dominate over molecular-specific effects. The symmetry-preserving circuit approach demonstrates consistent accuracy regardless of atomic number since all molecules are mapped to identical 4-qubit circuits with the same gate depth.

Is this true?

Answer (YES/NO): YES